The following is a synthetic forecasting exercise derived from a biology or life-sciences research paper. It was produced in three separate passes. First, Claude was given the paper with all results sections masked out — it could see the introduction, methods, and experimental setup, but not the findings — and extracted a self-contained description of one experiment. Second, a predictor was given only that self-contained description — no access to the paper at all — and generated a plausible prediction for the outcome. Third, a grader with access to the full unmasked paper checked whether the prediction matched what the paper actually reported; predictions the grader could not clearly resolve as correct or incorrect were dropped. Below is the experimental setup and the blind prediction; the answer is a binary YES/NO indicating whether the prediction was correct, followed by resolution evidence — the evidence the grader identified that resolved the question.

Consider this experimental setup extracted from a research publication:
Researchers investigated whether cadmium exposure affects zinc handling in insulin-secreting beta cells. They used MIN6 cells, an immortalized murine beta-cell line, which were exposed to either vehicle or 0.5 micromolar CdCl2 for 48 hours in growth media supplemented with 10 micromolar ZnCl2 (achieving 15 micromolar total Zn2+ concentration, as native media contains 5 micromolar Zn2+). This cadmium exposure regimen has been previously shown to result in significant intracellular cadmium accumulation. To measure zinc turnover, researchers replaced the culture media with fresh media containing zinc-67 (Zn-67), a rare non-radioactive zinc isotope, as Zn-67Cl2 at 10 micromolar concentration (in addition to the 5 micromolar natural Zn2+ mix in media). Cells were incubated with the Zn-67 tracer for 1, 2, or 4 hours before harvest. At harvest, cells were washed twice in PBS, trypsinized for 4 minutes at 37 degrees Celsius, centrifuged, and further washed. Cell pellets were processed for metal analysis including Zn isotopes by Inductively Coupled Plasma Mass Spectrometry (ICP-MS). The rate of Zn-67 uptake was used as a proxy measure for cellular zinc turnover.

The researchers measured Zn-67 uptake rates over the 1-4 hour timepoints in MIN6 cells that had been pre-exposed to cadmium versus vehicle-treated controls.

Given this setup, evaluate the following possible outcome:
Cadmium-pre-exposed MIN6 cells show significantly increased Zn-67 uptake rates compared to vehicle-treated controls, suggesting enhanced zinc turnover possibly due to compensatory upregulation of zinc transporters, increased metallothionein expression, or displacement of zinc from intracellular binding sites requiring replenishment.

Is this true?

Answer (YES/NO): NO